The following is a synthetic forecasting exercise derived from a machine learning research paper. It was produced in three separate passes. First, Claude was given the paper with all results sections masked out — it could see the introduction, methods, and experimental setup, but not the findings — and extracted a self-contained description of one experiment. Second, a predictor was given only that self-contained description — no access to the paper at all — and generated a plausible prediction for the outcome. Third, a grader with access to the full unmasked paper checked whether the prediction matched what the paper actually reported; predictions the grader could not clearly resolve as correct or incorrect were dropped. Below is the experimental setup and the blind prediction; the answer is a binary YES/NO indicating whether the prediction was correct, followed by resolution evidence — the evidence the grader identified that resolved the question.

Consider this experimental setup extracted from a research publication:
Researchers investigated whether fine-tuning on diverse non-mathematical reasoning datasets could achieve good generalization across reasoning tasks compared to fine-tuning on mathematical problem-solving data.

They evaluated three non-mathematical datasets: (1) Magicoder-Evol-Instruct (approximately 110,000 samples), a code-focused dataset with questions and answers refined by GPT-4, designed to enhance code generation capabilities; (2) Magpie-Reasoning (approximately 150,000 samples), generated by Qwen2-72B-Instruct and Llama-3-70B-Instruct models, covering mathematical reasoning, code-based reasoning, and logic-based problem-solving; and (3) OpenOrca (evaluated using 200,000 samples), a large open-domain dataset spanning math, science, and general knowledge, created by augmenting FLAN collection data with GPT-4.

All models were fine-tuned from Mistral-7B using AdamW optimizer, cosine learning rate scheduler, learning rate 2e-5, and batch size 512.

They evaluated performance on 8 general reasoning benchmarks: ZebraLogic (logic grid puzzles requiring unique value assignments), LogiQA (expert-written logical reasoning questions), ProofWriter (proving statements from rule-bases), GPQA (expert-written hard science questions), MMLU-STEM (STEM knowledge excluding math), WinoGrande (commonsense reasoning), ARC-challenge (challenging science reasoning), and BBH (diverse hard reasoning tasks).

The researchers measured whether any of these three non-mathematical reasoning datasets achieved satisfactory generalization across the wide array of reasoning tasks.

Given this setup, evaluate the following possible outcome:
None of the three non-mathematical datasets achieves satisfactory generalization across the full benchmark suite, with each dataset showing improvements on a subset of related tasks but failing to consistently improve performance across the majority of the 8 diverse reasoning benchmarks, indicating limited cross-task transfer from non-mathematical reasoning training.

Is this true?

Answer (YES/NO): YES